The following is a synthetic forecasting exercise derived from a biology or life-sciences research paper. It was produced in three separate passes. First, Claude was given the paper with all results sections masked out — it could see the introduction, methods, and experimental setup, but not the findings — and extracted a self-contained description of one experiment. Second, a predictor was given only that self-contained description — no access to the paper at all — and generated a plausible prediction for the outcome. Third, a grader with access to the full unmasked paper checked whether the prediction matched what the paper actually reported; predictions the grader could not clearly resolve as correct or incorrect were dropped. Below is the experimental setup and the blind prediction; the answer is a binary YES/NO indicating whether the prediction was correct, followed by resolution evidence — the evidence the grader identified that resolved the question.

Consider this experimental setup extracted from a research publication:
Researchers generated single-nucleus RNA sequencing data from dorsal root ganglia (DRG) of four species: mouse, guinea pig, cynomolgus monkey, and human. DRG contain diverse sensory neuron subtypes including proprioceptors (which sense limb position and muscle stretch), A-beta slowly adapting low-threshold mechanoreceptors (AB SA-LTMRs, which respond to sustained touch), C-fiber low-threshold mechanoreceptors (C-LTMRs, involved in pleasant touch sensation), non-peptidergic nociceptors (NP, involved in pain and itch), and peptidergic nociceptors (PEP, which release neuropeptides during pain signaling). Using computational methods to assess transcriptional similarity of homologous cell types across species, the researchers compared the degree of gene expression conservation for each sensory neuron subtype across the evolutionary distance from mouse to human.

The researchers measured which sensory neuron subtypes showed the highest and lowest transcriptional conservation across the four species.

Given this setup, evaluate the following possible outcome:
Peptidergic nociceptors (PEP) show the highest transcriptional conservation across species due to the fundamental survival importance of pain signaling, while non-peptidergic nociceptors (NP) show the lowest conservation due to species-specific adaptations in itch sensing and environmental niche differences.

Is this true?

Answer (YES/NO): NO